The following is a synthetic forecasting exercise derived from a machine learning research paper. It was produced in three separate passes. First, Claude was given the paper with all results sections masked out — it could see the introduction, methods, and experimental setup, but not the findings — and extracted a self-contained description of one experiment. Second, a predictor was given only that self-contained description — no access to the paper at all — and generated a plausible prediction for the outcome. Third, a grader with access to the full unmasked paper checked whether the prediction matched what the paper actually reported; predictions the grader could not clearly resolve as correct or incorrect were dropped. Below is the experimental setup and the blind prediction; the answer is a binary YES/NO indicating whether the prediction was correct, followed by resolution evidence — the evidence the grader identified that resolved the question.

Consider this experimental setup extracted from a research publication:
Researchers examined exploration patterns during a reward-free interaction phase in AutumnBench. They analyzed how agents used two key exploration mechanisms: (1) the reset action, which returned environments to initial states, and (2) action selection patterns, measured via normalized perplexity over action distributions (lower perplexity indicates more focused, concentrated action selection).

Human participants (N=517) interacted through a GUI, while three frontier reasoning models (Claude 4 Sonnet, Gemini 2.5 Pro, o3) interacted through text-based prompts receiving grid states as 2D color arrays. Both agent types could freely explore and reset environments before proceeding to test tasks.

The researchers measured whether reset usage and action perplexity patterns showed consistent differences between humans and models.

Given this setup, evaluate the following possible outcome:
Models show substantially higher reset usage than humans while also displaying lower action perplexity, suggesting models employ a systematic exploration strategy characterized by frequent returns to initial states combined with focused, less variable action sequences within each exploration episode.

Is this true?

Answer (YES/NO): NO